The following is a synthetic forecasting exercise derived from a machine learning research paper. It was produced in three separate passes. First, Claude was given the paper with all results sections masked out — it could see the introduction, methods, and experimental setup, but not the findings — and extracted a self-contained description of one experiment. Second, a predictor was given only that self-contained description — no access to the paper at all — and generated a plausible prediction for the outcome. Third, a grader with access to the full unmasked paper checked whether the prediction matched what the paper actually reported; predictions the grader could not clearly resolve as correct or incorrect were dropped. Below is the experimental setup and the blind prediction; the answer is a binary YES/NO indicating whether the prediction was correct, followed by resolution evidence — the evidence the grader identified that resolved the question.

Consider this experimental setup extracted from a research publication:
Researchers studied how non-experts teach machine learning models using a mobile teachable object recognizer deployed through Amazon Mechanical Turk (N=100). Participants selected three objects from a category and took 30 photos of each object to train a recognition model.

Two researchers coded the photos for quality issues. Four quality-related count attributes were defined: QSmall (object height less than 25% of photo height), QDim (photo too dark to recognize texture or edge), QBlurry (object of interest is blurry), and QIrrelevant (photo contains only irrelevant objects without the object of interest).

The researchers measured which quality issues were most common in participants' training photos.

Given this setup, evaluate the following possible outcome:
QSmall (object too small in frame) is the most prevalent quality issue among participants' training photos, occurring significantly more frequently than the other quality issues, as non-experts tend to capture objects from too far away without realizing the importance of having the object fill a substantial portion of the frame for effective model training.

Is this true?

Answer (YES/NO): NO